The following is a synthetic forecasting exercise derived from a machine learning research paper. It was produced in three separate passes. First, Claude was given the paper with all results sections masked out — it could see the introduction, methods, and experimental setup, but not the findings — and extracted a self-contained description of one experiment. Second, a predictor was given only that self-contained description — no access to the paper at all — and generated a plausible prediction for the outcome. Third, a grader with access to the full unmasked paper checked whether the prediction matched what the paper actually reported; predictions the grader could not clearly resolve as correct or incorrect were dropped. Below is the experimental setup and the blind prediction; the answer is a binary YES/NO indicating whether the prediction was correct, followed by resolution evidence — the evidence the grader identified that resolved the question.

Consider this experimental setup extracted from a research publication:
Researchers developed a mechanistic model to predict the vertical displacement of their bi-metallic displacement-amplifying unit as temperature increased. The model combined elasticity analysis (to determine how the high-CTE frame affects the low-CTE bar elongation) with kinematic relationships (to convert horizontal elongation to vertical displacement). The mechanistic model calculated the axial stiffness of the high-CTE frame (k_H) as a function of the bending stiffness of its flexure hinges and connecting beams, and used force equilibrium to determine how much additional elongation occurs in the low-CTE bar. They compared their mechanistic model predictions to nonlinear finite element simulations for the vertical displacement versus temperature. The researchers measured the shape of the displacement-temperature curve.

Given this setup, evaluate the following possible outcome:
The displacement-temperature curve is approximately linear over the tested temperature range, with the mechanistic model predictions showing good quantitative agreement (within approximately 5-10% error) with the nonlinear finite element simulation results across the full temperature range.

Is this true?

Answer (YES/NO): NO